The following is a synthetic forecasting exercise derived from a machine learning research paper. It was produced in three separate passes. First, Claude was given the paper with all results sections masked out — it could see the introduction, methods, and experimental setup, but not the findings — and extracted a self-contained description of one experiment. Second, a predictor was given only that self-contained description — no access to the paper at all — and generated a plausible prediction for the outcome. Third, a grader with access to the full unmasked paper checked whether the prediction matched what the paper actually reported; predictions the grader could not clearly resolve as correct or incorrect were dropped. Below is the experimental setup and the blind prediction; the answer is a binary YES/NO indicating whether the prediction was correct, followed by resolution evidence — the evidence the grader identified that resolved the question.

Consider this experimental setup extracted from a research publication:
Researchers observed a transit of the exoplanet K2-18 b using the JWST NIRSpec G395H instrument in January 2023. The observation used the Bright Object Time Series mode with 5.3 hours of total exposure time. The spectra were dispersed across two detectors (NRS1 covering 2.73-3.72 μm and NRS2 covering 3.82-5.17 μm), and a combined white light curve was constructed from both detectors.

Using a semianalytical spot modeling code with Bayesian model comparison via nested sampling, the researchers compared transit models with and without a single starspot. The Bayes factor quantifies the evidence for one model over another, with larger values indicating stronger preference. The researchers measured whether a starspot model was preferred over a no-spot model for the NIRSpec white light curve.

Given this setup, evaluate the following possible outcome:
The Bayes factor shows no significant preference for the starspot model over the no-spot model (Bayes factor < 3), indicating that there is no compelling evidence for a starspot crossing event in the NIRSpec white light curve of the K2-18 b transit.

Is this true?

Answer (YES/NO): NO